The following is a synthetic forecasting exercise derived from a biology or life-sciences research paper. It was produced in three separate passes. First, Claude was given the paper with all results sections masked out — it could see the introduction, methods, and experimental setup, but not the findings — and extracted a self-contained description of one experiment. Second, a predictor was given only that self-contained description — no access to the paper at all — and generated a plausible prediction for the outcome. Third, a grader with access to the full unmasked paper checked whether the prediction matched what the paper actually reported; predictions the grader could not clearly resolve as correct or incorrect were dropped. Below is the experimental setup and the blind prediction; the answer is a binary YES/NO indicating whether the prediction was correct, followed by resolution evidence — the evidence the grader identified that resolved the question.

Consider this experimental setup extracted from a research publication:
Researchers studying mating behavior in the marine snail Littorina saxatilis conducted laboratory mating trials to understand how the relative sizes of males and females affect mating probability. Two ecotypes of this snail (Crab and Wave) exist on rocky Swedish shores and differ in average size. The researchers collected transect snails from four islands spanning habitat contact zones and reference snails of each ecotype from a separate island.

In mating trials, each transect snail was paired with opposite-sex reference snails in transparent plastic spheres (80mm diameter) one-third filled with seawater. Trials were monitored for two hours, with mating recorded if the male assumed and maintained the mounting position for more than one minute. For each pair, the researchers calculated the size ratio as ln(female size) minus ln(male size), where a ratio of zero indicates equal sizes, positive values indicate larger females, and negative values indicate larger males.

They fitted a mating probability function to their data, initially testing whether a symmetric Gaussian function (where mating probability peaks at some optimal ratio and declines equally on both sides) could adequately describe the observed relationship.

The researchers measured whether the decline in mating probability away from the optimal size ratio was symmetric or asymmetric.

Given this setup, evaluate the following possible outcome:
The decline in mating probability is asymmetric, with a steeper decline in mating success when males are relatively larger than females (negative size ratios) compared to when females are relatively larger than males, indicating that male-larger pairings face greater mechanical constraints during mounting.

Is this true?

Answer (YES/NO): YES